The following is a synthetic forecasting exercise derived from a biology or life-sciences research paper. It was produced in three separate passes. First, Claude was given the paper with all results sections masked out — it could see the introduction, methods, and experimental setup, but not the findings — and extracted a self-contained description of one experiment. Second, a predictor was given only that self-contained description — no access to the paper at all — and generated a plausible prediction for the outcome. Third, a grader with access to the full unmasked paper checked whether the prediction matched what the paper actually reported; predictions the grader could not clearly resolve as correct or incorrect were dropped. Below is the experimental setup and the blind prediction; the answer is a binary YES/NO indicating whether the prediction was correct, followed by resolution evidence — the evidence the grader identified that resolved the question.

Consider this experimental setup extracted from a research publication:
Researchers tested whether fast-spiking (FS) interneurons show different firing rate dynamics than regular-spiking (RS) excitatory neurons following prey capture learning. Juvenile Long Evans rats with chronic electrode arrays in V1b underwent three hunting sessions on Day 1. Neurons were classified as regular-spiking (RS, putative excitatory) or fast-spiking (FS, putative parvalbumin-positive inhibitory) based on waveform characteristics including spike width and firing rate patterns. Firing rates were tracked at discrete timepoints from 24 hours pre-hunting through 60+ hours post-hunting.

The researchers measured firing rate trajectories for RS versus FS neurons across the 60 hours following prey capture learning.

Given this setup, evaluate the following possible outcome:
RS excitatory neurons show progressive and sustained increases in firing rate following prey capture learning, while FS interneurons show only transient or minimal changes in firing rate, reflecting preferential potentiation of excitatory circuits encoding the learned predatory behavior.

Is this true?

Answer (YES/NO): NO